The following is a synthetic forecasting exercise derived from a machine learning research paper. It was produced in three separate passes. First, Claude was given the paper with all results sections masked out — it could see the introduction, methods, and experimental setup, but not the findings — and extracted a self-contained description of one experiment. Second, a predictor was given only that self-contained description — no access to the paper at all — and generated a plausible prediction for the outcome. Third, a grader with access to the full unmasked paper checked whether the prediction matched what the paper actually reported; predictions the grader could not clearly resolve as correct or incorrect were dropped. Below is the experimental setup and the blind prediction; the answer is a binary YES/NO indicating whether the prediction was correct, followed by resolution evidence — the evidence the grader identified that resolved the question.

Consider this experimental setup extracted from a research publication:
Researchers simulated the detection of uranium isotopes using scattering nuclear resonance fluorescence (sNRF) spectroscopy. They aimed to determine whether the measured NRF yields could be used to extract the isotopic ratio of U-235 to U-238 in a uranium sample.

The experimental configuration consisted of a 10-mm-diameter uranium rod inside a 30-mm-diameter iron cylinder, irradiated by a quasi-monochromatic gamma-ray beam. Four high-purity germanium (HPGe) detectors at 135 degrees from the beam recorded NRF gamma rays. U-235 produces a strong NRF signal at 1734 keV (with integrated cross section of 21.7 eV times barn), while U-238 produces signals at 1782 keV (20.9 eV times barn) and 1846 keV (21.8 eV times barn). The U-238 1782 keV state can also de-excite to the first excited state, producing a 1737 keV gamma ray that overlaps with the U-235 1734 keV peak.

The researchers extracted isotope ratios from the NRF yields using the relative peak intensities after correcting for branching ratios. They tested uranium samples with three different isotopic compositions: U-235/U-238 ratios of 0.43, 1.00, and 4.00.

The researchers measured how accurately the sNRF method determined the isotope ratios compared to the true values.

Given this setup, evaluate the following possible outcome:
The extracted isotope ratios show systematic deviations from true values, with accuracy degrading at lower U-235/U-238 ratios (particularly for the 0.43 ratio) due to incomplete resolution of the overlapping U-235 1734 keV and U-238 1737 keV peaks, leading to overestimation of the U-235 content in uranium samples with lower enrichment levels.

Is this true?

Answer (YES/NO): NO